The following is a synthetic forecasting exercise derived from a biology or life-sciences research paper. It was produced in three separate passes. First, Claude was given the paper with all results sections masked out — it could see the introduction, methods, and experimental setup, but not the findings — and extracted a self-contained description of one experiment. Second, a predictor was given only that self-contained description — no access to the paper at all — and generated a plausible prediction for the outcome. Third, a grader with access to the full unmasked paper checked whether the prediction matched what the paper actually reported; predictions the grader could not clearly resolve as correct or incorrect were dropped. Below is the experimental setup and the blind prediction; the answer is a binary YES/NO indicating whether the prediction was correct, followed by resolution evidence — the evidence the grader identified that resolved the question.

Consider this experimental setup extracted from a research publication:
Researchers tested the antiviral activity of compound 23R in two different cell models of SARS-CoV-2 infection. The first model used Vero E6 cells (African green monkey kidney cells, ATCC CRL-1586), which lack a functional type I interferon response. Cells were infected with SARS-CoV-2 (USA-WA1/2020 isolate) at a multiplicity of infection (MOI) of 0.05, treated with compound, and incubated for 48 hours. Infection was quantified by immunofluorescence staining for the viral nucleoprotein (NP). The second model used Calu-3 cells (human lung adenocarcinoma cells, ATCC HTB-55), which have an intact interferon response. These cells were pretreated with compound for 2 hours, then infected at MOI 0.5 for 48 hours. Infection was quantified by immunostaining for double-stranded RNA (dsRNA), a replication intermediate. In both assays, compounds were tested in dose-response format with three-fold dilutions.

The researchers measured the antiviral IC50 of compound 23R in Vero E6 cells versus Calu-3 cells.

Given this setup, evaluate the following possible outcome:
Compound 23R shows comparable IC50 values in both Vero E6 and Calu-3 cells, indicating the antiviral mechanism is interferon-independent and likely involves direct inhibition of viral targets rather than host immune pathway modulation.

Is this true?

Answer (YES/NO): NO